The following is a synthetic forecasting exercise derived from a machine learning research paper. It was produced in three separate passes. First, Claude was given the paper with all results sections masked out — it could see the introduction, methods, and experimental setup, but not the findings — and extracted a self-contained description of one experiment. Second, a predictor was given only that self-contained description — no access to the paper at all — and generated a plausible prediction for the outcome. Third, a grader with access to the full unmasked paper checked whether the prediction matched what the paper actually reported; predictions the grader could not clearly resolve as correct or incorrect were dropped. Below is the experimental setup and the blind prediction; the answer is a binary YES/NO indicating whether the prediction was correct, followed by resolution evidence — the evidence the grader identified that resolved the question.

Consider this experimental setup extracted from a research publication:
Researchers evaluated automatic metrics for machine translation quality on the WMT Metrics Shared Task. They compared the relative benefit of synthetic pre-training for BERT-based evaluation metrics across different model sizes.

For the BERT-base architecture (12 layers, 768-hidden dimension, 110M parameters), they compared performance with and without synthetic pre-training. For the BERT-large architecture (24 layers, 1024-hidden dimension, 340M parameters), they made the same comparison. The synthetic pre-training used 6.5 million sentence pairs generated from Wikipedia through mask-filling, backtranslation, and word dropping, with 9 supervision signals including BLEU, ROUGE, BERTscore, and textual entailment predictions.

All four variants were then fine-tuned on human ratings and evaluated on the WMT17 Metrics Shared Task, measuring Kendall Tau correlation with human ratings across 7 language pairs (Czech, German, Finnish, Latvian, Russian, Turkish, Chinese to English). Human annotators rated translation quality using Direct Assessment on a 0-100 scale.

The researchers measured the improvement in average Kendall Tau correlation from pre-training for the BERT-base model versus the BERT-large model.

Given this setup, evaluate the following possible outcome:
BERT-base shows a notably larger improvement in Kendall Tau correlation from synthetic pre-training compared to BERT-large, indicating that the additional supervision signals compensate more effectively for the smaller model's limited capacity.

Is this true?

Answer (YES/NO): YES